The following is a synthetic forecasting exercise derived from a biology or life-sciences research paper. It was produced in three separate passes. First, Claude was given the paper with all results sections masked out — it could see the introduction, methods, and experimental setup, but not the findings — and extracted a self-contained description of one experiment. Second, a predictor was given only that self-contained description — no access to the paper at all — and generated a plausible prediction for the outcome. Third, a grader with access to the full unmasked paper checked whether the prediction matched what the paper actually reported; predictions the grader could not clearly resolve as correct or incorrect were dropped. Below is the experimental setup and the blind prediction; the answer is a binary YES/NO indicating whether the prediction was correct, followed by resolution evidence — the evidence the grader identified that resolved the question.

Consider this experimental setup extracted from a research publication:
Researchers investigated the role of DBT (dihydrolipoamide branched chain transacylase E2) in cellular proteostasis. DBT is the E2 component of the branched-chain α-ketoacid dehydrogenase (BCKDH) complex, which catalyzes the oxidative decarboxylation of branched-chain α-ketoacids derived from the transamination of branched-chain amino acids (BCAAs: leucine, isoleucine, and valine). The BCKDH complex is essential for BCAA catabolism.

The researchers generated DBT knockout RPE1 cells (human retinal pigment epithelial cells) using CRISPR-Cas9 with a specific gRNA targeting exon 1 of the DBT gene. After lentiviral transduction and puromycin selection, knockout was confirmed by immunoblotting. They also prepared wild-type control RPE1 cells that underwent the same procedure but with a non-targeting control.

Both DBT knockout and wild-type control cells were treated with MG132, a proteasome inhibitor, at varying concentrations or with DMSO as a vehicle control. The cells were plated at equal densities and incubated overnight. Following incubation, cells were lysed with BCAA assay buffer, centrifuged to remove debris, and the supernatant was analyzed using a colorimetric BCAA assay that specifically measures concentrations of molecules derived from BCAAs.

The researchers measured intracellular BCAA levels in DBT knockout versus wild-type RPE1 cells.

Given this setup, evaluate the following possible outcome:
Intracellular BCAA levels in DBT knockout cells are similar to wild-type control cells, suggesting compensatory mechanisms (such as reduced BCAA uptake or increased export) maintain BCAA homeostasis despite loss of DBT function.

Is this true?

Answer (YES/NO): NO